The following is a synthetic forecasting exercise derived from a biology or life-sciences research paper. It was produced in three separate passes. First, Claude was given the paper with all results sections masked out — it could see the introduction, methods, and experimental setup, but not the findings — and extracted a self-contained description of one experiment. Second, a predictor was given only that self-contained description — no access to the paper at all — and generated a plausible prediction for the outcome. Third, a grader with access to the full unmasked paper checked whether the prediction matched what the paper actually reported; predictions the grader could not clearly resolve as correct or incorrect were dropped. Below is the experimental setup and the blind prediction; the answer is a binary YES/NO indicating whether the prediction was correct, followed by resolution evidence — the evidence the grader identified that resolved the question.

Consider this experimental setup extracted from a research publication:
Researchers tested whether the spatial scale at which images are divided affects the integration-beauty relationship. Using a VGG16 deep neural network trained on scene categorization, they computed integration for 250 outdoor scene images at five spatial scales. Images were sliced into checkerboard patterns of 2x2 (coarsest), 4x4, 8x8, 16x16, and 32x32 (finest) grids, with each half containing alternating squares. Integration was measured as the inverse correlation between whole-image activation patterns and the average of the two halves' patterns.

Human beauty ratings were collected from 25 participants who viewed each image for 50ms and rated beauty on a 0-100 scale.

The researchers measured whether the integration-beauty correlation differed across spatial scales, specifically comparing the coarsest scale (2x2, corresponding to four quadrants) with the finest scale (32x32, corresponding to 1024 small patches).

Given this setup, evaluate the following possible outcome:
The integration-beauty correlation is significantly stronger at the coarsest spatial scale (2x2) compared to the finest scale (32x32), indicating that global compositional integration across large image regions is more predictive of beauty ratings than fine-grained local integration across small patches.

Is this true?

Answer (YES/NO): YES